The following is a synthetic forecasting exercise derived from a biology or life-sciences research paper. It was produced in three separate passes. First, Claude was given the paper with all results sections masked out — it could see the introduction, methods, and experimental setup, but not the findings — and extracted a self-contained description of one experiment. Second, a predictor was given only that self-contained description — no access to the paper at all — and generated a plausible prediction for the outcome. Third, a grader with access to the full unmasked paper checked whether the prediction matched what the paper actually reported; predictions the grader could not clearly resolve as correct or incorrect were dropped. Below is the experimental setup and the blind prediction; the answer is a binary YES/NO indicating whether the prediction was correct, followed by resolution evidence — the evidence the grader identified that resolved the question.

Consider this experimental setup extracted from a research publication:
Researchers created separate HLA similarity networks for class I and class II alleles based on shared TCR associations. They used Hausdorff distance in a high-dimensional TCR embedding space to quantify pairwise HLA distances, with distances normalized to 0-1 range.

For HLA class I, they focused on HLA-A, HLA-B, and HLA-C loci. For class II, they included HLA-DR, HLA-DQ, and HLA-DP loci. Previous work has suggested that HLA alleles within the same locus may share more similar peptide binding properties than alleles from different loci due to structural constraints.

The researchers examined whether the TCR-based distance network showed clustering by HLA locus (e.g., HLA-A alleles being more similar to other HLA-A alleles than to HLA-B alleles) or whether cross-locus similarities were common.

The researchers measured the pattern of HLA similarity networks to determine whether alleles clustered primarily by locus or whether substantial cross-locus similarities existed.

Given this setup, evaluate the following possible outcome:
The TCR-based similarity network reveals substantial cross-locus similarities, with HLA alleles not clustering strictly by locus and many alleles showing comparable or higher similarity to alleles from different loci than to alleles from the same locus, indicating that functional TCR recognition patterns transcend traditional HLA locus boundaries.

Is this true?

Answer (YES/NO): YES